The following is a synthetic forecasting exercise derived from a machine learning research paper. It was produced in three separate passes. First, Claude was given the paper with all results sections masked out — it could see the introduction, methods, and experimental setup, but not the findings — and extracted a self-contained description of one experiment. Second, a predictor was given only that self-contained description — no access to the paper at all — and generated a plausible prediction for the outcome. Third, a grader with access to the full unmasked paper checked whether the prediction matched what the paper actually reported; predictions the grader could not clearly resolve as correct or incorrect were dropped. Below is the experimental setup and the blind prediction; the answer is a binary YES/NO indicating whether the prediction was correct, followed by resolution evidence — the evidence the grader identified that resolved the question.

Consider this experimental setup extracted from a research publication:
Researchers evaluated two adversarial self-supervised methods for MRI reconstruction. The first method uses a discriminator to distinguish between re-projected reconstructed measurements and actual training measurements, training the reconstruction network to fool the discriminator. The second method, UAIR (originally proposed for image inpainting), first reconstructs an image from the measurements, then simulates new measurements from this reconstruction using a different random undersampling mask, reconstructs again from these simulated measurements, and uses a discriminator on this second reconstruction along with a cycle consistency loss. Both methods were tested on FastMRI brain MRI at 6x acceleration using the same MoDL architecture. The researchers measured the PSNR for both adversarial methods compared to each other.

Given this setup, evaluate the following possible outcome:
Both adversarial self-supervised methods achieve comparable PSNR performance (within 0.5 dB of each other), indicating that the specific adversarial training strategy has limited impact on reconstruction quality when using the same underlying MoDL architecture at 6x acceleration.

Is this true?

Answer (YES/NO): NO